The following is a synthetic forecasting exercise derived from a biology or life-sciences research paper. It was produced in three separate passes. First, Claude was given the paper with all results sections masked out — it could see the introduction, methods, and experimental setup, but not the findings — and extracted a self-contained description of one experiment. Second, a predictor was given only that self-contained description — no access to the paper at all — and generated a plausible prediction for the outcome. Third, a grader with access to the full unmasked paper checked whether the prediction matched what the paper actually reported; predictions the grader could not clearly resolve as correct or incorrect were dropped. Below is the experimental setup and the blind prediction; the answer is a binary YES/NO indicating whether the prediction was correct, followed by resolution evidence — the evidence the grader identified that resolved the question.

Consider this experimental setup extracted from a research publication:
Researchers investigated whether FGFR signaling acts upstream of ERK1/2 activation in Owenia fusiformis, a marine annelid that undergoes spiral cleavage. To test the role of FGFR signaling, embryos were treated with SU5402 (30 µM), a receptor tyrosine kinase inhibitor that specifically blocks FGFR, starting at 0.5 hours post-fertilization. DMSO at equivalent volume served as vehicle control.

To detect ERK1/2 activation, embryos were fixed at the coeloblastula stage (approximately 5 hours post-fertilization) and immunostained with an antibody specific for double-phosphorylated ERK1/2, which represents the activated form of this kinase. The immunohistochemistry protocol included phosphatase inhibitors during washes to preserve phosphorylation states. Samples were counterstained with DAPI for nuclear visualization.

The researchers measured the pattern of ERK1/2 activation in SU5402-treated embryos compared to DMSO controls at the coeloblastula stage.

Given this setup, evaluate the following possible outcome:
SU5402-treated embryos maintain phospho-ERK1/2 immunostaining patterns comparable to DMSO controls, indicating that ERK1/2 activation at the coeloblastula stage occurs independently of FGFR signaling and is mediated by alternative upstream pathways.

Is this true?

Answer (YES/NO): NO